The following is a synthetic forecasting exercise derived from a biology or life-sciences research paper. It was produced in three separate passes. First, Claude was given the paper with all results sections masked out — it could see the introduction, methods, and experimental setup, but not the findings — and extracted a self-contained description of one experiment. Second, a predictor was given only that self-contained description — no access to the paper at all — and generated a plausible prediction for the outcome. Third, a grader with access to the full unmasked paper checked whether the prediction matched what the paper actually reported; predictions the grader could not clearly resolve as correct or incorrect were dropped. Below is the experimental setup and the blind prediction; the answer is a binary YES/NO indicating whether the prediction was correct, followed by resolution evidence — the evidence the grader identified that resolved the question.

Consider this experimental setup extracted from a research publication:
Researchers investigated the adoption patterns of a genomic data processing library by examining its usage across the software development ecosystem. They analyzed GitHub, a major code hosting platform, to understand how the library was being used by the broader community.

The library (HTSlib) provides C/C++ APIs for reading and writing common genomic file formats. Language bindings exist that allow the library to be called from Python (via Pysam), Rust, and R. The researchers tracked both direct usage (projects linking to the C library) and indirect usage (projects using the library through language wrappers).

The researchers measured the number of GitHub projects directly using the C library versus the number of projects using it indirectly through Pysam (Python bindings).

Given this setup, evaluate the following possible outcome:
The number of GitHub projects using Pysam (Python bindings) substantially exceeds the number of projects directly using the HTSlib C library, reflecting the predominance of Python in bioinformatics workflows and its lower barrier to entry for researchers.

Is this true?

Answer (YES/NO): YES